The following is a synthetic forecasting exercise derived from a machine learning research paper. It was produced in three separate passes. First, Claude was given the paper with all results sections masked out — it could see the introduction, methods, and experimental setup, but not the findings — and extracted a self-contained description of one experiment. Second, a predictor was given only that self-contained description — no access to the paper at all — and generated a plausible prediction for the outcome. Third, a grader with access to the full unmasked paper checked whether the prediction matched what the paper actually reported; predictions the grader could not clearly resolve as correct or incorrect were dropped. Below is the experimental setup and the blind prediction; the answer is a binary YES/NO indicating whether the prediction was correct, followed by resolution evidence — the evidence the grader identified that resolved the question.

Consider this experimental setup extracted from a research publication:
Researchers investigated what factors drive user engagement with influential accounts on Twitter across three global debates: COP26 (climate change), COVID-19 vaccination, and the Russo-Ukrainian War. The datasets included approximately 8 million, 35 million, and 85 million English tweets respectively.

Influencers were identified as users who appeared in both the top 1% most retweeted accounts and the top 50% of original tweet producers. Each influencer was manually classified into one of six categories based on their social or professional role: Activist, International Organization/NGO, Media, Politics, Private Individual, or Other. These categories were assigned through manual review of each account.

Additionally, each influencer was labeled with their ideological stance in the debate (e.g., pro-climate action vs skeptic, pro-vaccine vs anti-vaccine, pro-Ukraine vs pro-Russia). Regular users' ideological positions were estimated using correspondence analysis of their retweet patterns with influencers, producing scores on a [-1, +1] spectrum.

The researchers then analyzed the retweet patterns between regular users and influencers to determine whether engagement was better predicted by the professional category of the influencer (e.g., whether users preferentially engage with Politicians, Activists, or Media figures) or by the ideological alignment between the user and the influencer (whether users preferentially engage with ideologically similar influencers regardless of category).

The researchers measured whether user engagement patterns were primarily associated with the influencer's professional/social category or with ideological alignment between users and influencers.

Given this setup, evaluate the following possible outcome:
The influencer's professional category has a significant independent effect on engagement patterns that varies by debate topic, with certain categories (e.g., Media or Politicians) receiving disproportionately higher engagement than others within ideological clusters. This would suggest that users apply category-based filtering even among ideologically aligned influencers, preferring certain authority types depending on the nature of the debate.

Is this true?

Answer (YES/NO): NO